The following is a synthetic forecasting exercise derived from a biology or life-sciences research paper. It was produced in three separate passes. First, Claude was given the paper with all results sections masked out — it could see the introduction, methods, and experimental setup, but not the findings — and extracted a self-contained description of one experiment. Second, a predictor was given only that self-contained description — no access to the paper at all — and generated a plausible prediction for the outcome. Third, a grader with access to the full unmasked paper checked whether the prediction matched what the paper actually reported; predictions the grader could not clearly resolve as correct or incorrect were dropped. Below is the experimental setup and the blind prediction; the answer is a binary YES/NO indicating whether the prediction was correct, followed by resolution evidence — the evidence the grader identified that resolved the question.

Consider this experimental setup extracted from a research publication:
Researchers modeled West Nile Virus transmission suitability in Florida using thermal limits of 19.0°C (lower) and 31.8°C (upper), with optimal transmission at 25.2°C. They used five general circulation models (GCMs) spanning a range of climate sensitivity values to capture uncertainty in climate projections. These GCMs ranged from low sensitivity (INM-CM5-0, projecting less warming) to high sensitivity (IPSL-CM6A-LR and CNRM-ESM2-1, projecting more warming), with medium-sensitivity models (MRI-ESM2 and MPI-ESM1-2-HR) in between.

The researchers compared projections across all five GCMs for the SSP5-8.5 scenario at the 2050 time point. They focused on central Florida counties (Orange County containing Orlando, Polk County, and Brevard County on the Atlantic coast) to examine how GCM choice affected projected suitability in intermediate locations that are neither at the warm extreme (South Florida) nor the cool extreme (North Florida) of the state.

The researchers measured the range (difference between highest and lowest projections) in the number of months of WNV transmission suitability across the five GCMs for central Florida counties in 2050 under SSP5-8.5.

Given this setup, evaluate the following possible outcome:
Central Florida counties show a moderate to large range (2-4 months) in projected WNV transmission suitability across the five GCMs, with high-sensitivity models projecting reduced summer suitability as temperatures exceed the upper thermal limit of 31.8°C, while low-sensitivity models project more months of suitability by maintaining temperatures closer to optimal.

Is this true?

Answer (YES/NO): NO